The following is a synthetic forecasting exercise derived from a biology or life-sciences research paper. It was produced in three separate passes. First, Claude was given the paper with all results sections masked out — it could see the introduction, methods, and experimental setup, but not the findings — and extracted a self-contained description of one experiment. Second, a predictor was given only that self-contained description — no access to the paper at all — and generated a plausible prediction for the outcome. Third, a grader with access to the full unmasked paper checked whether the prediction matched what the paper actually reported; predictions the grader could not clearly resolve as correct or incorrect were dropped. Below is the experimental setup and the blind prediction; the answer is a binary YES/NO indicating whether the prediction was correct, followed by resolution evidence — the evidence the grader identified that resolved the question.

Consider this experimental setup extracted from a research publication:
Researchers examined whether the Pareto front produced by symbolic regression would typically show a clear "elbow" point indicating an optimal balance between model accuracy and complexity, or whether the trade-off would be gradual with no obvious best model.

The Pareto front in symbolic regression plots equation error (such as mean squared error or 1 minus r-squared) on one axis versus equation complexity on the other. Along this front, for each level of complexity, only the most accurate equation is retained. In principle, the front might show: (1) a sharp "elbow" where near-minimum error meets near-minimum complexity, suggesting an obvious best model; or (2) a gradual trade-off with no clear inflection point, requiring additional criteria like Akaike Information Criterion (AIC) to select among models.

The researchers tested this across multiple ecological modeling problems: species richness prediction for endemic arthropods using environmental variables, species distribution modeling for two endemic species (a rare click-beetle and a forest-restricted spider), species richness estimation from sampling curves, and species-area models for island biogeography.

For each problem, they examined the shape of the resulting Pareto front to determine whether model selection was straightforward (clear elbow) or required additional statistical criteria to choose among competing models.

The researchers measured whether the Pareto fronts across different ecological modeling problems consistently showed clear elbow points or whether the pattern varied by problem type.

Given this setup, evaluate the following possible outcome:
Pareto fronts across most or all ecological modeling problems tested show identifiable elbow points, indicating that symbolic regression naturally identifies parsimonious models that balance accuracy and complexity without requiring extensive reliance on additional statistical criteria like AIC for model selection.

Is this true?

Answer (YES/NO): NO